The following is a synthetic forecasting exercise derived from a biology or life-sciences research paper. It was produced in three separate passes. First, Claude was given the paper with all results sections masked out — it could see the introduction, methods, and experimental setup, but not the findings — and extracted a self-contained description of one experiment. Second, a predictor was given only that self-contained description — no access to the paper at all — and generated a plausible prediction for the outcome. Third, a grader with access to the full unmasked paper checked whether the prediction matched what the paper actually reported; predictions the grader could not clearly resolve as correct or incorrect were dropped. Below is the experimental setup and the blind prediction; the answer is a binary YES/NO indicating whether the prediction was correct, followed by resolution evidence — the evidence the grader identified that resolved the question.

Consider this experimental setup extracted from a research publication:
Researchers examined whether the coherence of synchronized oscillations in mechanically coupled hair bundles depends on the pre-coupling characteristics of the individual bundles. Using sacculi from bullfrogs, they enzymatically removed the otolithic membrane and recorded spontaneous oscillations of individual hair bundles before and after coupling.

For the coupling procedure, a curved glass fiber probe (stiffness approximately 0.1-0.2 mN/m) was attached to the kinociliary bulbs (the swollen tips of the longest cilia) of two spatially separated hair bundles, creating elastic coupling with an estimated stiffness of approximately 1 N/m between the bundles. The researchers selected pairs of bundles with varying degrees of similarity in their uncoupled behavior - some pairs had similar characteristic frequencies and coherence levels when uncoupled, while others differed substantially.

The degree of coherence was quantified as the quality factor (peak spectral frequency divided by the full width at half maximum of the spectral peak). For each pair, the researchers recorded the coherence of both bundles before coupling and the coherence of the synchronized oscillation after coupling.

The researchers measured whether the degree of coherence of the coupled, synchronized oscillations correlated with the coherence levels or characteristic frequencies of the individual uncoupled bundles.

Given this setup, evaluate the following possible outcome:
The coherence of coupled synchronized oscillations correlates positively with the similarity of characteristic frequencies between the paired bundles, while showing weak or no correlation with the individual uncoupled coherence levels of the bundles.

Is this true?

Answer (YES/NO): NO